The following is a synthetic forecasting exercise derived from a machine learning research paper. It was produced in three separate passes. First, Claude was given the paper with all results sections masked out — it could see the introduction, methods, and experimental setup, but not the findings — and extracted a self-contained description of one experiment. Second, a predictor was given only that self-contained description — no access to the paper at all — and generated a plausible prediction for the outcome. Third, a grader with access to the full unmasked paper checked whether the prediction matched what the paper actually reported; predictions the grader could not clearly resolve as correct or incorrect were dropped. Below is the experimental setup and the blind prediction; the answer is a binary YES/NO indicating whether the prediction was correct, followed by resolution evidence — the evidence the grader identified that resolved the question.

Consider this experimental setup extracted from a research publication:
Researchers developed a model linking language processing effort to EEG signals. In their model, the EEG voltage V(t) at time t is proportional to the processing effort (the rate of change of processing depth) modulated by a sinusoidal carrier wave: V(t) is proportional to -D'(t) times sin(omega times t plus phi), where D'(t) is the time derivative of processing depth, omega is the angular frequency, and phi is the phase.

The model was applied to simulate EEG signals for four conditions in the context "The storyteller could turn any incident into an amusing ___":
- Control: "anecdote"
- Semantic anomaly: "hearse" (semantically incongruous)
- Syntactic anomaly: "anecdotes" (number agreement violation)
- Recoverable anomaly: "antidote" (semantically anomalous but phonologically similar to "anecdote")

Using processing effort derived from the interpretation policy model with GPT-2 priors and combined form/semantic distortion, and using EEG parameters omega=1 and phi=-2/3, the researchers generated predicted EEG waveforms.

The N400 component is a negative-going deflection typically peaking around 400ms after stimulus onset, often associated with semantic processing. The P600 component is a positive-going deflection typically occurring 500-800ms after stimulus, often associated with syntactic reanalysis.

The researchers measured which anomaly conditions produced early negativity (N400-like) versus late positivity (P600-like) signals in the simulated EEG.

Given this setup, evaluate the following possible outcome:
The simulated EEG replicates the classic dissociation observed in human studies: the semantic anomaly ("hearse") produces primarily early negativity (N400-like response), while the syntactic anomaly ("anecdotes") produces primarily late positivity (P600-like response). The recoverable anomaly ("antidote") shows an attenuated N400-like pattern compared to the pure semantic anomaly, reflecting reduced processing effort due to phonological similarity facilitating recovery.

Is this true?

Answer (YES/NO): NO